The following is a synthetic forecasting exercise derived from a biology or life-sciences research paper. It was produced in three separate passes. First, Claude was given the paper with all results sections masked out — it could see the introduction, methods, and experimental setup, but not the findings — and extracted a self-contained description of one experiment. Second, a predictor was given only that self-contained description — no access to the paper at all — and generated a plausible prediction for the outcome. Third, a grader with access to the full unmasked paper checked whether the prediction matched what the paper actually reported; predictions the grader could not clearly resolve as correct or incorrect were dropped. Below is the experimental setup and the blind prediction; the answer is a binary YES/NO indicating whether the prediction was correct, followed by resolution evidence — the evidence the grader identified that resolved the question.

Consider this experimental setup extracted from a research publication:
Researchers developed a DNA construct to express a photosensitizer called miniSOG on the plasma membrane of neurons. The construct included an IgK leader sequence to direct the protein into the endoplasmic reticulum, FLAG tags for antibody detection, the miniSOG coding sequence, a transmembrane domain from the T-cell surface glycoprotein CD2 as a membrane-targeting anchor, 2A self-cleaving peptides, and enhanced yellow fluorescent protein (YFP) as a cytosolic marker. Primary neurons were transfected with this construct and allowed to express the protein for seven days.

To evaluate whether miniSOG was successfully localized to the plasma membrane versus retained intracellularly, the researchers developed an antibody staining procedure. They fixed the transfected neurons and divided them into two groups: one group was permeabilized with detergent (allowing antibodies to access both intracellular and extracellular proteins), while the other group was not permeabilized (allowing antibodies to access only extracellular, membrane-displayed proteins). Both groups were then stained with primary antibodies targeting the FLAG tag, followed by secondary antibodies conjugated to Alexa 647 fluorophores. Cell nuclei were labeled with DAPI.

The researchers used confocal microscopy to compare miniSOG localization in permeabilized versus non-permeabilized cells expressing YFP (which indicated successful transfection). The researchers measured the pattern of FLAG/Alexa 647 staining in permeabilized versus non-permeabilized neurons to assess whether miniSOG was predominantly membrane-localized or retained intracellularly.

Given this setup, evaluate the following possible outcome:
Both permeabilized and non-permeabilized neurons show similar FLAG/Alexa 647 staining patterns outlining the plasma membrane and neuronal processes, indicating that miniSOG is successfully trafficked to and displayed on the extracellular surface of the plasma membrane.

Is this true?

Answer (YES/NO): YES